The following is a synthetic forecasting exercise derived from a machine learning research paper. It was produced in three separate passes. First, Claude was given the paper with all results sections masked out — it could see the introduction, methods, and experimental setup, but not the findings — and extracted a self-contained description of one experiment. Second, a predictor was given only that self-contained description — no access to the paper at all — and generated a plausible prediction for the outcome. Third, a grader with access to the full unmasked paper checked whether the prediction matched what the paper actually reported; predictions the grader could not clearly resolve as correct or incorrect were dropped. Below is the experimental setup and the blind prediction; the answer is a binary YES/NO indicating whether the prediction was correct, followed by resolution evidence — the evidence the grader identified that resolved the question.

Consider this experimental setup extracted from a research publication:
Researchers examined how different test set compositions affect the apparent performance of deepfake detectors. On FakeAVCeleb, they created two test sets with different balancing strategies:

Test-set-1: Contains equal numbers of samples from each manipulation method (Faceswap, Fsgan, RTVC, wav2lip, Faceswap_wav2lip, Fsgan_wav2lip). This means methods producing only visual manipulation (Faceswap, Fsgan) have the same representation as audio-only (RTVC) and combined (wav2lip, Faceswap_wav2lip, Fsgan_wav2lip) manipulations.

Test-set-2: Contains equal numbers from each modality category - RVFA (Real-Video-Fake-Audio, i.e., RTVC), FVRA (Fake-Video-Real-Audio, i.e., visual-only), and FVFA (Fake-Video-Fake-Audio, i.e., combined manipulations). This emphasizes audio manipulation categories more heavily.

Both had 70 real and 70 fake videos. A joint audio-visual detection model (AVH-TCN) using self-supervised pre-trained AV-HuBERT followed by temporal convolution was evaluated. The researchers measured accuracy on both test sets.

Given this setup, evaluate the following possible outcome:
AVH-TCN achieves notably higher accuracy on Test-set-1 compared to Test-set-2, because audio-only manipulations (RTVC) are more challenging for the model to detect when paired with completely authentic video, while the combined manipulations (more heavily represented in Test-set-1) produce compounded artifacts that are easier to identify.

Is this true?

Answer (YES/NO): NO